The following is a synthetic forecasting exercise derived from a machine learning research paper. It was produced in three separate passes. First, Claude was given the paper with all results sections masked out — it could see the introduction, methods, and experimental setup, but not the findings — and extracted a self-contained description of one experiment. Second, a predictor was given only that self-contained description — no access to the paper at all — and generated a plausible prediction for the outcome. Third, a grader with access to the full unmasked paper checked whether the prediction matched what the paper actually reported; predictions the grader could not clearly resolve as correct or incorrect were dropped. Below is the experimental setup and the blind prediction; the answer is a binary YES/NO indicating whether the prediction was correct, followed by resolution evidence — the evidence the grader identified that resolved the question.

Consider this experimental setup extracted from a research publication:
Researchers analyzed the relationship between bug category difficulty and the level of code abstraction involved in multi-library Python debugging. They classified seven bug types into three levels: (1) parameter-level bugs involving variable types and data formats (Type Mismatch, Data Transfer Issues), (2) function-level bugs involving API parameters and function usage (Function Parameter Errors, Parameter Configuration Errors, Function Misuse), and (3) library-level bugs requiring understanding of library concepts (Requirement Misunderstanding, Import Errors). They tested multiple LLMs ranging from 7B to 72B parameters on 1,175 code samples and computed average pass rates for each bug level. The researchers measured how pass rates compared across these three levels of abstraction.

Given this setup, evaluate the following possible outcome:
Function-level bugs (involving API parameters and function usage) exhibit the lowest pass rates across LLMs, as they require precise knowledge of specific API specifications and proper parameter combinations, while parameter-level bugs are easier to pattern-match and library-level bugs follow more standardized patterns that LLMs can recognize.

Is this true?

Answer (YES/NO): NO